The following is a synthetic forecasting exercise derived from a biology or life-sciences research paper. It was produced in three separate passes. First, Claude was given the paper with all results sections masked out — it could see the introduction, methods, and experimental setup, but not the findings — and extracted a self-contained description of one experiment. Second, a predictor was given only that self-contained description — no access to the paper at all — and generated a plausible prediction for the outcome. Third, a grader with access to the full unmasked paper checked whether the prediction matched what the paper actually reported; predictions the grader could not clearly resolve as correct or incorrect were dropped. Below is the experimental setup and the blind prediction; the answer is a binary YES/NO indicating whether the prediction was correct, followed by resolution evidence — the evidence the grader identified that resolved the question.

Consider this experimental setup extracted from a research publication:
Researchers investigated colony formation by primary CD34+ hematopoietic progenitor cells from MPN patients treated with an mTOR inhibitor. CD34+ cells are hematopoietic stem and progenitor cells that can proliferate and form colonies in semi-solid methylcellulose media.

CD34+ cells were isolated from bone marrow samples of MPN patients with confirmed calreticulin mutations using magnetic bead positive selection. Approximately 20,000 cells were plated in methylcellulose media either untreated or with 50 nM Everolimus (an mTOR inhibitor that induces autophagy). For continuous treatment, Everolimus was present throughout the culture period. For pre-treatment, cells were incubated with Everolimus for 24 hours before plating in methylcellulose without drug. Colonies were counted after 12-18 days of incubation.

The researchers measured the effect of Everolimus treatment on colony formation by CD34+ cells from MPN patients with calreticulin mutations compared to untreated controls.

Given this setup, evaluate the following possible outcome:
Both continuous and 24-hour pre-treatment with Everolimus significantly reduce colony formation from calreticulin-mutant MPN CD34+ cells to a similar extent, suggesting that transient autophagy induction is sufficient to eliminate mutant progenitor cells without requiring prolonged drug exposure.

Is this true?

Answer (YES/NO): NO